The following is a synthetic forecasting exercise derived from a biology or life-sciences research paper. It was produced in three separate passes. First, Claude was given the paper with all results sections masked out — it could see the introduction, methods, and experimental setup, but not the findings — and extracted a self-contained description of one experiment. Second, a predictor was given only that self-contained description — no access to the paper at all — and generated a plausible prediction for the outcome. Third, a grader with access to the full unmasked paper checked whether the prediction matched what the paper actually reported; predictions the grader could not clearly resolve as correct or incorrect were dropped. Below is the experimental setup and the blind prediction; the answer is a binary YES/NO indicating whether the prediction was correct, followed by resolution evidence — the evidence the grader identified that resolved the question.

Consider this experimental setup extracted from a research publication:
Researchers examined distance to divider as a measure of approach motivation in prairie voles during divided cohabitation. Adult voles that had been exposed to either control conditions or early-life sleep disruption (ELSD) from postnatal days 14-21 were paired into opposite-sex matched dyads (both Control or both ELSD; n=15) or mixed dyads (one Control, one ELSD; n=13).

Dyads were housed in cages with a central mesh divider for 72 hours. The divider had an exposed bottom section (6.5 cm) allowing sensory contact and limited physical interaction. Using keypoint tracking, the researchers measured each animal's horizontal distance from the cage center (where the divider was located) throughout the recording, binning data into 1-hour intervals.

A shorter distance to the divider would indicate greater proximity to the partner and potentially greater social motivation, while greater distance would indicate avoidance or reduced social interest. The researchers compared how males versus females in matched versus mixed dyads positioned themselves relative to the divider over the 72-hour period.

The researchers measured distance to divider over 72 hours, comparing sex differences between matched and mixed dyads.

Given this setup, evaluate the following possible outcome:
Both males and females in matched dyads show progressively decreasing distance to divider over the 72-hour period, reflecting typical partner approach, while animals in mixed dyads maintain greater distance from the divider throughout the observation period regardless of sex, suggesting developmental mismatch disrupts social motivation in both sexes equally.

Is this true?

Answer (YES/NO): NO